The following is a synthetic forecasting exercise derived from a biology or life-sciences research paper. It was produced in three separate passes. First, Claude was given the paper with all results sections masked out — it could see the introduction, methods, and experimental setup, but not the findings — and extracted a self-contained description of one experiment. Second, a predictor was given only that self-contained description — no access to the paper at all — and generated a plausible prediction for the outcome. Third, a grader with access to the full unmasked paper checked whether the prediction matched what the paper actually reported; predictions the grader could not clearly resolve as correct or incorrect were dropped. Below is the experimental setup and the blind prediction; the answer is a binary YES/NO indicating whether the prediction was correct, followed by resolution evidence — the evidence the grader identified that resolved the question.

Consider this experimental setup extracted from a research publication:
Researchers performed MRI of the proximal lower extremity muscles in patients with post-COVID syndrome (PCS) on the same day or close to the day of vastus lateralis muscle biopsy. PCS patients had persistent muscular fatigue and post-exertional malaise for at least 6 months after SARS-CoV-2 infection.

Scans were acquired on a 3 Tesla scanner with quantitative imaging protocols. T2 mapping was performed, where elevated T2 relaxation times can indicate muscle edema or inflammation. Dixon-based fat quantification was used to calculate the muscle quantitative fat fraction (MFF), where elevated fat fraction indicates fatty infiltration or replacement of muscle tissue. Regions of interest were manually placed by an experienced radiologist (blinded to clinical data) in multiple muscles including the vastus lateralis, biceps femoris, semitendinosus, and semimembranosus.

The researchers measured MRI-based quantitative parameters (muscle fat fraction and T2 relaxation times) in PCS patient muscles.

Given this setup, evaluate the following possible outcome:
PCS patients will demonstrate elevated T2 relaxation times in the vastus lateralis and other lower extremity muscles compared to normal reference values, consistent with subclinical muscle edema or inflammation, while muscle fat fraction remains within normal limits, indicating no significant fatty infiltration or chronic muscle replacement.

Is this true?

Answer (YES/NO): NO